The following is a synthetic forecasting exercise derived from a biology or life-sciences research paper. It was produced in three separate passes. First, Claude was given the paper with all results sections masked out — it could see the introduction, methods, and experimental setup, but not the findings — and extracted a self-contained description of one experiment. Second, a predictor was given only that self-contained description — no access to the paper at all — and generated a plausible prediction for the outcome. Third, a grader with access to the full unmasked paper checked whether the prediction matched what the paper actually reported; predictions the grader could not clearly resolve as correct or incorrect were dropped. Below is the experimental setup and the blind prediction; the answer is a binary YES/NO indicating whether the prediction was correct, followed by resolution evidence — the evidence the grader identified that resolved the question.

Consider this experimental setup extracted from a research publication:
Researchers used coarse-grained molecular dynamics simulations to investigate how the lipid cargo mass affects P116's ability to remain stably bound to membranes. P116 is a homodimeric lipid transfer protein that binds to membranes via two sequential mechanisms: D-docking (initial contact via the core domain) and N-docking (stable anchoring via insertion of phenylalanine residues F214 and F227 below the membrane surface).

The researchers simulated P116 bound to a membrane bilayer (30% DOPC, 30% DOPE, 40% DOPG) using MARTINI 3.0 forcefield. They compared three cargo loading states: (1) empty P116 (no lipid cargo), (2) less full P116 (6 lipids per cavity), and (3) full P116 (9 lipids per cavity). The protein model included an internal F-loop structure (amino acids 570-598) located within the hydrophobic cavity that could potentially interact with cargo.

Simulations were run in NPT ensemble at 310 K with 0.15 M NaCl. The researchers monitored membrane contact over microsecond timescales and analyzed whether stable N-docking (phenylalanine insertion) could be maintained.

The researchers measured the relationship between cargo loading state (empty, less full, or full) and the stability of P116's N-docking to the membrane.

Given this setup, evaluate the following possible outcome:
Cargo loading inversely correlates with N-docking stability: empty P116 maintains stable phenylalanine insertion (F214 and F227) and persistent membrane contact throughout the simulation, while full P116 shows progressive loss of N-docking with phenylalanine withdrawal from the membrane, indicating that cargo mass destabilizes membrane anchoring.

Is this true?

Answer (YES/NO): NO